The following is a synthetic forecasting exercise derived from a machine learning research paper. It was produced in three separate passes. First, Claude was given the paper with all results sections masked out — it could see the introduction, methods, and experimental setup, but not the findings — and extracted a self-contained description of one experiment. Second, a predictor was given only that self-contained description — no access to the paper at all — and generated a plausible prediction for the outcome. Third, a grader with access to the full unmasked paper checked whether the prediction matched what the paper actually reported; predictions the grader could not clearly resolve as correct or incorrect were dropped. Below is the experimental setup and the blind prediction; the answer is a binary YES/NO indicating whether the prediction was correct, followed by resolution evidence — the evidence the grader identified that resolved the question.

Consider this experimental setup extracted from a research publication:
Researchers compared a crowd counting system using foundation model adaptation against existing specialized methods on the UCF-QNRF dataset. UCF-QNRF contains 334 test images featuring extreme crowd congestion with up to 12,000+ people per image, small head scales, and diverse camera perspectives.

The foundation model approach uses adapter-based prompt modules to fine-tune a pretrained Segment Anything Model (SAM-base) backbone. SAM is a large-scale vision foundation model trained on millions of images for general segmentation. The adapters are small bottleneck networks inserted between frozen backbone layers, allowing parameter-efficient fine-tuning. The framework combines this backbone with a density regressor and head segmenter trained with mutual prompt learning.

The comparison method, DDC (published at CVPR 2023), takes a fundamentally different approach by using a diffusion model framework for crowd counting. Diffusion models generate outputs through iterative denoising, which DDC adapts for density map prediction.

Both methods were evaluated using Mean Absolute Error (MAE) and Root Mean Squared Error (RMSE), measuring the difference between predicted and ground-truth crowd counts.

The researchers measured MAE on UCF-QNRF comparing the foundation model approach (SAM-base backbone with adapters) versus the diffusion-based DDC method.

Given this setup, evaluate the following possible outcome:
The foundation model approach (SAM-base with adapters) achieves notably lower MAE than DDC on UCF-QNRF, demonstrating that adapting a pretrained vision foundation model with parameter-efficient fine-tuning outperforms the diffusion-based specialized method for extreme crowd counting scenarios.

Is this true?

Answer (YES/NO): NO